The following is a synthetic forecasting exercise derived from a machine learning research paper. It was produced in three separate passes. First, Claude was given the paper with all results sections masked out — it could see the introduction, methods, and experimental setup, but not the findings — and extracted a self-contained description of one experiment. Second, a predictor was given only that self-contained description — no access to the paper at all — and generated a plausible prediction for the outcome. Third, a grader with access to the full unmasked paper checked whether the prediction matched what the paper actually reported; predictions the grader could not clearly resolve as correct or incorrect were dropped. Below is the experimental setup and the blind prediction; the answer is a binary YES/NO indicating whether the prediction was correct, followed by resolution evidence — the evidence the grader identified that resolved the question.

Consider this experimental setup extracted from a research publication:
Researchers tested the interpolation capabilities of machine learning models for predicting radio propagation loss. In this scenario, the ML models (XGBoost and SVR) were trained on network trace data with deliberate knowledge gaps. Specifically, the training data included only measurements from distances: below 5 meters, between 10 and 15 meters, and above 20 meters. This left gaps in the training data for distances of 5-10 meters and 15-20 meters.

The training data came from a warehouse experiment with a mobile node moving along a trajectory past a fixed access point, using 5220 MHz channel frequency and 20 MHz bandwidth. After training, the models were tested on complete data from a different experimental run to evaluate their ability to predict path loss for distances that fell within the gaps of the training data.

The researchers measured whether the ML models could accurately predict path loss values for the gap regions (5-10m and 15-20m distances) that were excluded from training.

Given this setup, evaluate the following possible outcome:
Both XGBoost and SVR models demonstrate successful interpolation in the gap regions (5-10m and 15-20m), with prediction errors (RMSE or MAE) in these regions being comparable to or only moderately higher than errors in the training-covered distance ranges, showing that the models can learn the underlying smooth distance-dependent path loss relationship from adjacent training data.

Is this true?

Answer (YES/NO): YES